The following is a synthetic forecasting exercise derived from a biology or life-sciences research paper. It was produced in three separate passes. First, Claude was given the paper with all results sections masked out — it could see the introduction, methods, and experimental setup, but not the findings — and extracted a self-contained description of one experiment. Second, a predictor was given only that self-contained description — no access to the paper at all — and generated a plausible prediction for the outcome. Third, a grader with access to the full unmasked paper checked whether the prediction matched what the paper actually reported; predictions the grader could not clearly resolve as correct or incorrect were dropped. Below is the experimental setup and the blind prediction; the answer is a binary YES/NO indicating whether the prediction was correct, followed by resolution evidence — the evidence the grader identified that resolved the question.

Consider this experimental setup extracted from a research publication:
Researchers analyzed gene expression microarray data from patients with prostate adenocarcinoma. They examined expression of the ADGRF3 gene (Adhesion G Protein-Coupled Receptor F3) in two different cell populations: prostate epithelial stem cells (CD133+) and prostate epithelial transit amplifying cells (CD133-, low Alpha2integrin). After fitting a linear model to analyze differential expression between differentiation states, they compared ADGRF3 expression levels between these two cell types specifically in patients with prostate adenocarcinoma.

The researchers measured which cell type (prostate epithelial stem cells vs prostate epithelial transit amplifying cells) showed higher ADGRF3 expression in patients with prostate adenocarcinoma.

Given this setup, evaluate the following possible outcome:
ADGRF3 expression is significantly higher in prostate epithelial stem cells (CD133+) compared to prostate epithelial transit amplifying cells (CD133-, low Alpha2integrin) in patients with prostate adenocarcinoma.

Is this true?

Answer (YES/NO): NO